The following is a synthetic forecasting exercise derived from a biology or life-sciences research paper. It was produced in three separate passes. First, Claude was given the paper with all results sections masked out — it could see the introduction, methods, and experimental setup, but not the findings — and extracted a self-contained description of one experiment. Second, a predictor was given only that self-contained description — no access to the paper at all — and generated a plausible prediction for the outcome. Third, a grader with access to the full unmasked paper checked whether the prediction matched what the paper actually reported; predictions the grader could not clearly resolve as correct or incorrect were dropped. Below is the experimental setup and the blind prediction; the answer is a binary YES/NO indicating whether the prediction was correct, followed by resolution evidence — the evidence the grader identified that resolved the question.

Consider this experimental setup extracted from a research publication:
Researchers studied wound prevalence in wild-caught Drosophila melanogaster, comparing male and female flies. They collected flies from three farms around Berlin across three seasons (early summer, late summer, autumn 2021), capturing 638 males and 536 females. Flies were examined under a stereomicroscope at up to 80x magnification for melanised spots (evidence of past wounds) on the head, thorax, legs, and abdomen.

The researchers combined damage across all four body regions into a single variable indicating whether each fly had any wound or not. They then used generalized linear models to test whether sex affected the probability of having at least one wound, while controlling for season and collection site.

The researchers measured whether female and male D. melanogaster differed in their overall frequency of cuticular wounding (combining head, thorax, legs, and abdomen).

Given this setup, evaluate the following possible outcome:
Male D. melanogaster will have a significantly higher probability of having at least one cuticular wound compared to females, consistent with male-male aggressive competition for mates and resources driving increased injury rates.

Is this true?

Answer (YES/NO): NO